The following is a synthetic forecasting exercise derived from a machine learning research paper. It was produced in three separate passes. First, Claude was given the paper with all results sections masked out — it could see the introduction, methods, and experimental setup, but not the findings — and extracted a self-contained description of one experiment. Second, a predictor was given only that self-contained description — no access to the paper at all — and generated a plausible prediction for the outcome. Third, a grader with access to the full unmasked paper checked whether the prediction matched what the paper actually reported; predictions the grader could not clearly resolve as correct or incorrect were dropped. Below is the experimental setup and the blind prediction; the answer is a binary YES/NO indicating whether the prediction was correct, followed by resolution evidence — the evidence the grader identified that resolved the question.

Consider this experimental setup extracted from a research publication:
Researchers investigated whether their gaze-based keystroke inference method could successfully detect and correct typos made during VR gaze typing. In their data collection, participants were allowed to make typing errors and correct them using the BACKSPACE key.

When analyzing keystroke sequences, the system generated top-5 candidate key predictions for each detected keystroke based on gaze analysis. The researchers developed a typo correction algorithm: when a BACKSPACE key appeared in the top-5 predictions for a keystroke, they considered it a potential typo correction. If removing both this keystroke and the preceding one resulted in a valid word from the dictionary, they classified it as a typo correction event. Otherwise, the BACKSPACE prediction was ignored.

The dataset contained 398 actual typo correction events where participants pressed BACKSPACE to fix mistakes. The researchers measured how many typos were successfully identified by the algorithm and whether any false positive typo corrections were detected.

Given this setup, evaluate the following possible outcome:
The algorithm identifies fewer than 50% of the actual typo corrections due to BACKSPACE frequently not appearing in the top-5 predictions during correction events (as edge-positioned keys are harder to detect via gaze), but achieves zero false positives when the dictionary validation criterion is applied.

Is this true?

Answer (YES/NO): NO